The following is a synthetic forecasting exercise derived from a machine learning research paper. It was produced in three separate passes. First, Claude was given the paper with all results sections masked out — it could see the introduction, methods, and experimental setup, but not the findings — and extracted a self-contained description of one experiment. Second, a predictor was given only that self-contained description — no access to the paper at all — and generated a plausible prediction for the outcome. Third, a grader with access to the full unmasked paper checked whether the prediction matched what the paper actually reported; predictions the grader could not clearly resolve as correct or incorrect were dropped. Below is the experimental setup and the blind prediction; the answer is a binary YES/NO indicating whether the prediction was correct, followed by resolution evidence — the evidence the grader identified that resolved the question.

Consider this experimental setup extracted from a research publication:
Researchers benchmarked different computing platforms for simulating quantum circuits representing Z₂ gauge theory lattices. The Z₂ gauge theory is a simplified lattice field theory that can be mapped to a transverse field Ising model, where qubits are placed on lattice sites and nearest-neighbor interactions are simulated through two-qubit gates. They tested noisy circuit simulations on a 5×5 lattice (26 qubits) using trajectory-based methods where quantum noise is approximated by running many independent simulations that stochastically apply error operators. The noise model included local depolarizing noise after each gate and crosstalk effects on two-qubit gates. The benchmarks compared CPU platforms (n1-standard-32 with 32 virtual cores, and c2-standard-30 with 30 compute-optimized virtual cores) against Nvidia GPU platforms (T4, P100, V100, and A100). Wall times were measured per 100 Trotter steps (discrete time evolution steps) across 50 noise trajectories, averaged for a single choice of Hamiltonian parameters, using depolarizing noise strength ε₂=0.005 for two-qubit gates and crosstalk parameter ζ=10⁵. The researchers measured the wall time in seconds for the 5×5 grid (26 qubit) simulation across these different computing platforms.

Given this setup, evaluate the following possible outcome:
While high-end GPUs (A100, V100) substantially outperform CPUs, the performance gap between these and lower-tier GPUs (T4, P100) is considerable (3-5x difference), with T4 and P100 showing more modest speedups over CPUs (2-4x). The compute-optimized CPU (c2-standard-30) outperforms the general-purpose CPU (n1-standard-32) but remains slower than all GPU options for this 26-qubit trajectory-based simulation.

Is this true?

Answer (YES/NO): NO